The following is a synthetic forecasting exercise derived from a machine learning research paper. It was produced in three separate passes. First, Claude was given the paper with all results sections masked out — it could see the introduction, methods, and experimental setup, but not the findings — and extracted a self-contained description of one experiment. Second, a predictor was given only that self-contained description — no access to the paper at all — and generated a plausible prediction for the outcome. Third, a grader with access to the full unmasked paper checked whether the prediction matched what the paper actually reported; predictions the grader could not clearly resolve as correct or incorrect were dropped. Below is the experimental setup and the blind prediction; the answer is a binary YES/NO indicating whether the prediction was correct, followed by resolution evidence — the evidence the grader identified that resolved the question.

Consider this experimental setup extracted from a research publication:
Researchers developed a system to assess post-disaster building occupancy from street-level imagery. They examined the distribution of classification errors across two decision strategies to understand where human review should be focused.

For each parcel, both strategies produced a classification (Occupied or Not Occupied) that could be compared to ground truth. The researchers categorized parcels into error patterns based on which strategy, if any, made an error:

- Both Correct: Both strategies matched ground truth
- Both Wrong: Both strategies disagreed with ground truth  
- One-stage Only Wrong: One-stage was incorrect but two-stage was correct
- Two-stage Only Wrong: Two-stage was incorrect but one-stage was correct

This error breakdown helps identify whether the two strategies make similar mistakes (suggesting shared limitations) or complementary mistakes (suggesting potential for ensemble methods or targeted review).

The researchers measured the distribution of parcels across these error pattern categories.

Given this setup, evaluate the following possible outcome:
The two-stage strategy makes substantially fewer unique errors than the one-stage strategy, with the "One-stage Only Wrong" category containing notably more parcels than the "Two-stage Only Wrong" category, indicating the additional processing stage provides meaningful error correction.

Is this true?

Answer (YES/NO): NO